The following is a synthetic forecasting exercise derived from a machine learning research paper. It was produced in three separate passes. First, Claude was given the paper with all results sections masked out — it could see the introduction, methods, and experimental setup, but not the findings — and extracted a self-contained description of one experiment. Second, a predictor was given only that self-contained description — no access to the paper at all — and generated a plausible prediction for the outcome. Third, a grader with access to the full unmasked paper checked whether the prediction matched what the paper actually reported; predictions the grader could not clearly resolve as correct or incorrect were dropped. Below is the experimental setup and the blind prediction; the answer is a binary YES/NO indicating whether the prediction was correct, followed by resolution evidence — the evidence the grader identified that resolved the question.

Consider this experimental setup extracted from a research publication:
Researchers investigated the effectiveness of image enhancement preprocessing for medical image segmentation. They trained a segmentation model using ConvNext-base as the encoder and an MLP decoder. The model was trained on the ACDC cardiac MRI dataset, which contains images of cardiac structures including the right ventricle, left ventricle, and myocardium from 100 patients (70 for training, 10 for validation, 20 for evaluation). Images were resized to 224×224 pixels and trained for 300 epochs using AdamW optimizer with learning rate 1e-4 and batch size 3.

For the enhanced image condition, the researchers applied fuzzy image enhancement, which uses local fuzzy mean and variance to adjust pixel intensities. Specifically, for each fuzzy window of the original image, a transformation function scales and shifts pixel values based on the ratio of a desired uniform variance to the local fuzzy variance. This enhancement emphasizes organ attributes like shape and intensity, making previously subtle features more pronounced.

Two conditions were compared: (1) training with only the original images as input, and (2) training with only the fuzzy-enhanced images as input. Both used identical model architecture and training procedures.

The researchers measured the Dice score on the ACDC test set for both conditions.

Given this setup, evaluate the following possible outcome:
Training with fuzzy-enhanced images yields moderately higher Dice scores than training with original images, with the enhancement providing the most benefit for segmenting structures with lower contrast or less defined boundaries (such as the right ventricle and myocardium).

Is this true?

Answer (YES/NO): NO